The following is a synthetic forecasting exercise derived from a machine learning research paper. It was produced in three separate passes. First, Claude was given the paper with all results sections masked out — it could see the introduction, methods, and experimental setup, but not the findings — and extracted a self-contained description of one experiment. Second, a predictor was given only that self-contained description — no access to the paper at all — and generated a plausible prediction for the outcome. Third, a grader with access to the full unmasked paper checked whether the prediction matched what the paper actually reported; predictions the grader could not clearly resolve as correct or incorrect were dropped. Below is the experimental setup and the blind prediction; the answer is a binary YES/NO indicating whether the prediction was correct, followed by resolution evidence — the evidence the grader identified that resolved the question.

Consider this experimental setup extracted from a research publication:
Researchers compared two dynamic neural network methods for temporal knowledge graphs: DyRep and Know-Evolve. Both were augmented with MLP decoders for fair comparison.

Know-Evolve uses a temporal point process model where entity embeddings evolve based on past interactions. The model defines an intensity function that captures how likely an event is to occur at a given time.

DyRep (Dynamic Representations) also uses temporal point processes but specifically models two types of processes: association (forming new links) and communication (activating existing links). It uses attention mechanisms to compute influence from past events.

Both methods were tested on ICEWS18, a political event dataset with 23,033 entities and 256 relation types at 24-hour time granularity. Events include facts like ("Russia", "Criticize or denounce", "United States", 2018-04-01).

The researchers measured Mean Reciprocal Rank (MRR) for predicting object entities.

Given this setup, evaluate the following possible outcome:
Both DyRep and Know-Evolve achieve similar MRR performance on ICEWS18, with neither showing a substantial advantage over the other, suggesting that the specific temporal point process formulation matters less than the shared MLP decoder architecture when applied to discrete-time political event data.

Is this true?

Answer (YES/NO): YES